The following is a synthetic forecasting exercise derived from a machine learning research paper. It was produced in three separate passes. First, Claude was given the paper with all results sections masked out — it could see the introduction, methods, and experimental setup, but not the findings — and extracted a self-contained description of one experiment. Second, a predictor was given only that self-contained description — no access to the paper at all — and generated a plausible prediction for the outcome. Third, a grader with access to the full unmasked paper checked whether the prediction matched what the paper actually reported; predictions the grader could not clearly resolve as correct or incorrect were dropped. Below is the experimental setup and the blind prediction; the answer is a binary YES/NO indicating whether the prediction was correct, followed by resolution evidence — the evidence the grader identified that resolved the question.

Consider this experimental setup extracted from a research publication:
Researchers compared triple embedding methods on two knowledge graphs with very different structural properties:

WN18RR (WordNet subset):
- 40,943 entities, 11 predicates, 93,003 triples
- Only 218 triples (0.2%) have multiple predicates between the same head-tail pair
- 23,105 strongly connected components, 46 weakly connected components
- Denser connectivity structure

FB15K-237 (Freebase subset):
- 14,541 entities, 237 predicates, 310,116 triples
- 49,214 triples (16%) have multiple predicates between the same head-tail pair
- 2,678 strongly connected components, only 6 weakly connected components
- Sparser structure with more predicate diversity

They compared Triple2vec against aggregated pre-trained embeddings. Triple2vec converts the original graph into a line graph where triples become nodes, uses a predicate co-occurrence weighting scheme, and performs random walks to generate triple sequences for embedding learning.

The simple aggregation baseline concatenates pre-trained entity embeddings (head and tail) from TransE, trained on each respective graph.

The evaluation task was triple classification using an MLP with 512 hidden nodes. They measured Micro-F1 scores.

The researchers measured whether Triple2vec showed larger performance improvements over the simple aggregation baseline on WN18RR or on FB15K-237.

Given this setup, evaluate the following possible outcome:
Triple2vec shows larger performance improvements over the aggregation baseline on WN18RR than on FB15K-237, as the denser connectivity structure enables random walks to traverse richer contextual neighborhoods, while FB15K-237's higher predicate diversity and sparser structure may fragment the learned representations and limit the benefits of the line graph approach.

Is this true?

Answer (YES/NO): YES